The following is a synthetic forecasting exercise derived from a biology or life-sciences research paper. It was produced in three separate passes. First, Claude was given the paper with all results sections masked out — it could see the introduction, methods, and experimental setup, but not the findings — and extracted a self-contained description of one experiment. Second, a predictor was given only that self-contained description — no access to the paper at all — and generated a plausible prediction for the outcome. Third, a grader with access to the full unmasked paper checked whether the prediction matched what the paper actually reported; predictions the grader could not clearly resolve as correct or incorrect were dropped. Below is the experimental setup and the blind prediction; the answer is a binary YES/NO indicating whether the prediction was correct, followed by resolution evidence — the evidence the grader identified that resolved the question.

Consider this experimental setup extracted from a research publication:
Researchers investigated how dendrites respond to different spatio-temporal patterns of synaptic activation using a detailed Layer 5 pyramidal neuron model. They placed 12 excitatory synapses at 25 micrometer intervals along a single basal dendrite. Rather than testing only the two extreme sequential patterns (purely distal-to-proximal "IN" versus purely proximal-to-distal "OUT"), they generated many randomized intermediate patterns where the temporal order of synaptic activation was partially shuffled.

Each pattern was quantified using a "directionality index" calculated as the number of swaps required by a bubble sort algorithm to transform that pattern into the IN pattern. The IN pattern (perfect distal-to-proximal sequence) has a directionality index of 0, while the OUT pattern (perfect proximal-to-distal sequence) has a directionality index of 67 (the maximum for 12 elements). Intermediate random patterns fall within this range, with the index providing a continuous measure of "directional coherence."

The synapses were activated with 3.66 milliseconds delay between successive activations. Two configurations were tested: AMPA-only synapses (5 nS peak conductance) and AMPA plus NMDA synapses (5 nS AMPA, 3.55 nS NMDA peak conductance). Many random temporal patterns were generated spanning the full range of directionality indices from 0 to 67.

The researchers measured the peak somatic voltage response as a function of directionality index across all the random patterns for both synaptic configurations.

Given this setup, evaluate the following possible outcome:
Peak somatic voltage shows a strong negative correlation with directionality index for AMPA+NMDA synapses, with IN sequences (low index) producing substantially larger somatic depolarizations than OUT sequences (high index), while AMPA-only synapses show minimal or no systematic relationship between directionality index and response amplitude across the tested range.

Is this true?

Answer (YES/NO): NO